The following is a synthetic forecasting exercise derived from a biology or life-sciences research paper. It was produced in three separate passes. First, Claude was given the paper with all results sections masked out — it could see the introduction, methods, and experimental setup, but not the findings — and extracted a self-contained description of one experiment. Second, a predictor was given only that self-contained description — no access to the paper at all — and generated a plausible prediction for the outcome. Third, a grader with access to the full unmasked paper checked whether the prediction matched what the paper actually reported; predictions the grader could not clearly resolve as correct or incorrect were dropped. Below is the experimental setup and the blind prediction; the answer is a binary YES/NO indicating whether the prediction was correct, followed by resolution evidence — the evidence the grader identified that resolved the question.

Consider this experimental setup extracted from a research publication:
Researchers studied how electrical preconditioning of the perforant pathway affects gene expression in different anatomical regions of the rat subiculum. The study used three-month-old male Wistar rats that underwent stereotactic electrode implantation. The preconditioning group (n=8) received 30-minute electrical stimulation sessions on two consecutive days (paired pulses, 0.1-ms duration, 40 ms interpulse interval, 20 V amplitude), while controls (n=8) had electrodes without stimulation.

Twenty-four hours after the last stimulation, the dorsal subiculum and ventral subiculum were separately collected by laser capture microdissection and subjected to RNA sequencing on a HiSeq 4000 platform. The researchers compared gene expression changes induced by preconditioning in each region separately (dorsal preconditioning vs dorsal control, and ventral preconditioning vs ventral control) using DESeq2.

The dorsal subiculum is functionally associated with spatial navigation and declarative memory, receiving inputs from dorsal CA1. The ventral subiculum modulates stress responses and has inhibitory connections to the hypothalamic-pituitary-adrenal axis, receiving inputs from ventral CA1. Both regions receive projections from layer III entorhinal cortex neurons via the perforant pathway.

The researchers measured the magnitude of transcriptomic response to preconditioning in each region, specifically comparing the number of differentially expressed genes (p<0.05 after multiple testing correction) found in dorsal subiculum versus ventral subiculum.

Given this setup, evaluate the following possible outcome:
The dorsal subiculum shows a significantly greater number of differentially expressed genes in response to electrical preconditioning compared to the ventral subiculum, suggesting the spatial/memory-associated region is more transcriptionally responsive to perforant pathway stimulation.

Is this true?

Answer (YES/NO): NO